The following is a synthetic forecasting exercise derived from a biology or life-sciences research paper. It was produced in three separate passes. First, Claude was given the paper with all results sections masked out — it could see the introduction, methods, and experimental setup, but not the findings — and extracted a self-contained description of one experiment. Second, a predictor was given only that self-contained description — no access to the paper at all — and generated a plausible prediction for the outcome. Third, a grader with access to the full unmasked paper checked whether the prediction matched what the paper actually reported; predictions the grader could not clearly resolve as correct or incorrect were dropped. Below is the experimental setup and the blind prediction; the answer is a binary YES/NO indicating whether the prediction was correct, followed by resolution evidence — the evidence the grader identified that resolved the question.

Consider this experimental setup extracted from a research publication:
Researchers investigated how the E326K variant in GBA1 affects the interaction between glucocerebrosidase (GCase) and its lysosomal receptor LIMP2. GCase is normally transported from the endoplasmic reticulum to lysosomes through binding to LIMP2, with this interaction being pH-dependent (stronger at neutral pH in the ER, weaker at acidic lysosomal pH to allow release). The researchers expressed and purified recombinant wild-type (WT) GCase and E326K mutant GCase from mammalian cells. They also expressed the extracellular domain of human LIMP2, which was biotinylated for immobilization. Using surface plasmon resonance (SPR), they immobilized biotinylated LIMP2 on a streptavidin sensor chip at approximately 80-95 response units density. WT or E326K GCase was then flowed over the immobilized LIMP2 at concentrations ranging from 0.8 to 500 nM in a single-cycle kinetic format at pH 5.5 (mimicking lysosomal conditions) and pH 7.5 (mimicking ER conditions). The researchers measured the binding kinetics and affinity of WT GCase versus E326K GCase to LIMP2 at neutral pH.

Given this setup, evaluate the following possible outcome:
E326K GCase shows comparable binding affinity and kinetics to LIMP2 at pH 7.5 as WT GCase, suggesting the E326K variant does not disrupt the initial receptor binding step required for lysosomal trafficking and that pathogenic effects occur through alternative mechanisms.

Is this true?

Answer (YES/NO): NO